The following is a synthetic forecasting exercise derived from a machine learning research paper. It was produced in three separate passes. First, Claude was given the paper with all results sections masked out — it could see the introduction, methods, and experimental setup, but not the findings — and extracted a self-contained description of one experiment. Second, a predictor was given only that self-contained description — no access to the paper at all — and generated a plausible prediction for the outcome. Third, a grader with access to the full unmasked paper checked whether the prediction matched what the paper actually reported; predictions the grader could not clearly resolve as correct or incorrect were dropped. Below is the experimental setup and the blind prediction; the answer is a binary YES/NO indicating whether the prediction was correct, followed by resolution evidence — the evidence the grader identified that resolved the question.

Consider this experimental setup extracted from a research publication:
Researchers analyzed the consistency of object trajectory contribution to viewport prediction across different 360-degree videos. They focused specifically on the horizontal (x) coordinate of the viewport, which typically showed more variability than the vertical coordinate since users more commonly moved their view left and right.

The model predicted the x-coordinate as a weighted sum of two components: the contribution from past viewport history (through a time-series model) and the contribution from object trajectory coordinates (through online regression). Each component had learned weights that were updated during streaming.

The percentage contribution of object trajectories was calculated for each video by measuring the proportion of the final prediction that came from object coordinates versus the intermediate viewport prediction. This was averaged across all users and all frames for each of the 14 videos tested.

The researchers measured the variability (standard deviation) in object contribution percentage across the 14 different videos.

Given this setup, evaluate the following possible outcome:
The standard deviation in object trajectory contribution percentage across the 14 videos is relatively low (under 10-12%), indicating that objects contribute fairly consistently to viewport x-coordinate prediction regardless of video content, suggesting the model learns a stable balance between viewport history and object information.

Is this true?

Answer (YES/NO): YES